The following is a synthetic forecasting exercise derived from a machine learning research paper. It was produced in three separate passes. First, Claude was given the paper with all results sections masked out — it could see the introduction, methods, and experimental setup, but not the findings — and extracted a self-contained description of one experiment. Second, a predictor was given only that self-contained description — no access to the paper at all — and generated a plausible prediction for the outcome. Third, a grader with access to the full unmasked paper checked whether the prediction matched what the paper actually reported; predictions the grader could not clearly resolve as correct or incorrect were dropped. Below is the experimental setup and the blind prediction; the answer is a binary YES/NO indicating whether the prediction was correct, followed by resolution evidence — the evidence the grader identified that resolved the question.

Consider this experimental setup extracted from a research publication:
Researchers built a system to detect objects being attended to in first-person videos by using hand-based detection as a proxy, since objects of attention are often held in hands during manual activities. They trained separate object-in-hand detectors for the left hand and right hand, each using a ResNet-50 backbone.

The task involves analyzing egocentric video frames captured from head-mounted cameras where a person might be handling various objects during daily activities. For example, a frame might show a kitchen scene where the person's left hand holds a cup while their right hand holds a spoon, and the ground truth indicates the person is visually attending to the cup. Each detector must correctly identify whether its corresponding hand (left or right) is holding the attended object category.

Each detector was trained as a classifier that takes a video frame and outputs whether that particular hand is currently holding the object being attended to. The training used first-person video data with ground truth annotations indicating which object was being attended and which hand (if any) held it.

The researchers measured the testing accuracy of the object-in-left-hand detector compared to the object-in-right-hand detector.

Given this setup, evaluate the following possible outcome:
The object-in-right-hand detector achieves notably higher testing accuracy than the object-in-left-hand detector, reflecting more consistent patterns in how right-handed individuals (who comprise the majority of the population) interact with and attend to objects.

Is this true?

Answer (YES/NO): NO